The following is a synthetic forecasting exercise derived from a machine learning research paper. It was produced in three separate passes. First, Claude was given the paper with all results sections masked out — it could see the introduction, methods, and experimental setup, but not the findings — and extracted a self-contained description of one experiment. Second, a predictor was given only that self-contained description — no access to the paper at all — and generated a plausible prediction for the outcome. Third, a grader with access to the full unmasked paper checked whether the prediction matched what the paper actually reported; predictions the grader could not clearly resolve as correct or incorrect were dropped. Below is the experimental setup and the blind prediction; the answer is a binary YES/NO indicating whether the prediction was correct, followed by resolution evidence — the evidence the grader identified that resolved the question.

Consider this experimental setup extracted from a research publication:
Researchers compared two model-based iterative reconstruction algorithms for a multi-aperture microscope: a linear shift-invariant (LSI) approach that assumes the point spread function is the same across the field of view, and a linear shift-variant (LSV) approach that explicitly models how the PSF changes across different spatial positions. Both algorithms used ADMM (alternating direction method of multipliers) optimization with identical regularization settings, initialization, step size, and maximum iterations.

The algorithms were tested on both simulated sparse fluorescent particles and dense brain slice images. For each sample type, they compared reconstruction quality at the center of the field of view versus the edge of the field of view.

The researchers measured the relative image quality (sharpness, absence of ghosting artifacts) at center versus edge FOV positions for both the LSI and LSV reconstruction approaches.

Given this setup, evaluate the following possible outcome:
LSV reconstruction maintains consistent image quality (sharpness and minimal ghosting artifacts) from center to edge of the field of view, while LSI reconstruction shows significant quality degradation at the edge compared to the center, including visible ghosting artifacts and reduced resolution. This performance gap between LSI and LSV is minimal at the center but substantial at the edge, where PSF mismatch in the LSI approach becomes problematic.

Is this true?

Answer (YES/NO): YES